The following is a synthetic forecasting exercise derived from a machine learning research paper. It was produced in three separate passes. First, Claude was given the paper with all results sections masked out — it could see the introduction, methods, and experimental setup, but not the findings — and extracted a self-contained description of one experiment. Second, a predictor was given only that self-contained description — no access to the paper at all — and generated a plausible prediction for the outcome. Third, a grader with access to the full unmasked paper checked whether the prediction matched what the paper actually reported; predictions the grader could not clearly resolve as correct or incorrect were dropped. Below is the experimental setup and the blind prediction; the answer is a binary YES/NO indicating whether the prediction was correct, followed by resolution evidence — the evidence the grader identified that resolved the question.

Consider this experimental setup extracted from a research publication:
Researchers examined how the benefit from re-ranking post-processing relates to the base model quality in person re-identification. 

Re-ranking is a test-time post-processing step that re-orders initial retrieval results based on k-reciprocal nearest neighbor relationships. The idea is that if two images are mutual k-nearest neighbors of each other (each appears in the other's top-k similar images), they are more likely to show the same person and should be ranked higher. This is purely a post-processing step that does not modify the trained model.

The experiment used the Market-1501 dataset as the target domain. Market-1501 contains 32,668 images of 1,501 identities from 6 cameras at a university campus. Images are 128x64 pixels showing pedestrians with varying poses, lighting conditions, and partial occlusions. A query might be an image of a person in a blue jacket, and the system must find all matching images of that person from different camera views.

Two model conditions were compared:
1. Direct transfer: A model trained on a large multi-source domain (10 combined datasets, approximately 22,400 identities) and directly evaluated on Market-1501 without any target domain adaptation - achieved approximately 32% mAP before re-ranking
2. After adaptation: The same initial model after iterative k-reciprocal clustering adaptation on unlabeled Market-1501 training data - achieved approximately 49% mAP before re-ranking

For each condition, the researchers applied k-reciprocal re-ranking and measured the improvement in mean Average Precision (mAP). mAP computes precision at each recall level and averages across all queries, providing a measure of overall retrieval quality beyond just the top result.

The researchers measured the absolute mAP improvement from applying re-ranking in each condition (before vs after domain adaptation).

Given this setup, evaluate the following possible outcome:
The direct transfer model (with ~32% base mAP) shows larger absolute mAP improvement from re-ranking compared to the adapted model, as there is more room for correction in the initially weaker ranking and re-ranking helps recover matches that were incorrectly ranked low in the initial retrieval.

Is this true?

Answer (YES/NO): NO